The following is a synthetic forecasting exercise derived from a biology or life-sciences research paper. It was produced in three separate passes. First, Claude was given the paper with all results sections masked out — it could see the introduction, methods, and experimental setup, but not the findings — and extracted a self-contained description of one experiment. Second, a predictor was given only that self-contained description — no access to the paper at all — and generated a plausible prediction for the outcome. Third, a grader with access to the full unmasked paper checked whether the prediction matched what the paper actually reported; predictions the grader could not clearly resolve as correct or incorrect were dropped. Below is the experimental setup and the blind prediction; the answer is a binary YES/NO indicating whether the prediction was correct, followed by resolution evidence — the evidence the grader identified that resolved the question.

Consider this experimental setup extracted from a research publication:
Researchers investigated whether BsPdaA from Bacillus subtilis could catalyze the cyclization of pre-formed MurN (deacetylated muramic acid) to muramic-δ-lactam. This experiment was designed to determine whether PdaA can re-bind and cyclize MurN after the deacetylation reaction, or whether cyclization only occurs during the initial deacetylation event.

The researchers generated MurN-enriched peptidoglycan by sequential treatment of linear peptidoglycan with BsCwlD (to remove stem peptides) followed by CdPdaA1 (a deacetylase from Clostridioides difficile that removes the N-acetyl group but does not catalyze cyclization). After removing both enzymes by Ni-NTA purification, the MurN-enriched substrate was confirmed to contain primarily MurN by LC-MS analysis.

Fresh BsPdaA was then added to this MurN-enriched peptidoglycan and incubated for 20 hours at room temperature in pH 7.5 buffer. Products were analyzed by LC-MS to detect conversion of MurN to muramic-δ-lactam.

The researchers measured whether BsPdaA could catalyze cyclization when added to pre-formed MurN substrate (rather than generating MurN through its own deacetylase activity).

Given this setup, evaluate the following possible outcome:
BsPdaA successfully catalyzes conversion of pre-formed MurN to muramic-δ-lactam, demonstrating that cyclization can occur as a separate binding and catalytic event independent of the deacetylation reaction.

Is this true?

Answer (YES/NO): YES